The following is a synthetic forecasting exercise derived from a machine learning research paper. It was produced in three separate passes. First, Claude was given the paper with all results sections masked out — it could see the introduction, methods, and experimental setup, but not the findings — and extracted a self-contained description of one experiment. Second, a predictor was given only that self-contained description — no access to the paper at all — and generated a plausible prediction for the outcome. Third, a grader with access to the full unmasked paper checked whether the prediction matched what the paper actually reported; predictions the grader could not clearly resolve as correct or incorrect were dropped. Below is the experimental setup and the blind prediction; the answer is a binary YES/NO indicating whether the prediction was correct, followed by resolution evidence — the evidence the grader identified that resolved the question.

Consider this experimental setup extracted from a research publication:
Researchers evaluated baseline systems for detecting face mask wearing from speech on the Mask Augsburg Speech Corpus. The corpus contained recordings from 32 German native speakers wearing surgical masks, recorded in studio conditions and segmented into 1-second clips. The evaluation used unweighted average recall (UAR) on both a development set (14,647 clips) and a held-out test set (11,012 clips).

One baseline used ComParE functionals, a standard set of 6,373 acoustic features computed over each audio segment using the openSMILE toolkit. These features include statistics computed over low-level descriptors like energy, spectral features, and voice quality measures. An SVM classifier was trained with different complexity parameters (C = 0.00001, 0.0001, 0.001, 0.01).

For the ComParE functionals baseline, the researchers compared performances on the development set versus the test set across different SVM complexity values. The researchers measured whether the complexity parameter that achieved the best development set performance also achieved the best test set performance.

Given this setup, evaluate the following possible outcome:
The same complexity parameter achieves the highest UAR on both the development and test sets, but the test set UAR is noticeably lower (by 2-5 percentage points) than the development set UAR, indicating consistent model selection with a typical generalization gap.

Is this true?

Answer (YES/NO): NO